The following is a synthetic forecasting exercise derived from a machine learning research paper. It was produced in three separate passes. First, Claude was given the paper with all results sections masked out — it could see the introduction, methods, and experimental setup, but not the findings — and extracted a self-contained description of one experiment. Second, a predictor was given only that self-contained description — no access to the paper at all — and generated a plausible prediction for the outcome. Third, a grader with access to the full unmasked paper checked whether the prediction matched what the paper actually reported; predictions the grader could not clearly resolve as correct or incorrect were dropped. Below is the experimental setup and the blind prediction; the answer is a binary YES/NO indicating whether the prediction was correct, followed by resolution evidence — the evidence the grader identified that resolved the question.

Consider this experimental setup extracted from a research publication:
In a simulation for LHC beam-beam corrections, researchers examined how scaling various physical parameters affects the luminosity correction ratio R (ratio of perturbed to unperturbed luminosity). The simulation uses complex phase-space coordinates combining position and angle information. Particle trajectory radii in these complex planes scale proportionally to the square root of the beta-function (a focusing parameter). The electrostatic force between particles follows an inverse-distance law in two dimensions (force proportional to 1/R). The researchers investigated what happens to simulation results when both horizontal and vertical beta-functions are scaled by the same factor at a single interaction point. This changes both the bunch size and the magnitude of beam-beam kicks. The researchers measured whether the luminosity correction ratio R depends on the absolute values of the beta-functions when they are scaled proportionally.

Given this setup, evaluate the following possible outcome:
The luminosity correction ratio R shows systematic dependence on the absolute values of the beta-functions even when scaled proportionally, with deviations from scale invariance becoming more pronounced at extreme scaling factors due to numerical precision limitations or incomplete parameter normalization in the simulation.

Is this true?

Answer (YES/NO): NO